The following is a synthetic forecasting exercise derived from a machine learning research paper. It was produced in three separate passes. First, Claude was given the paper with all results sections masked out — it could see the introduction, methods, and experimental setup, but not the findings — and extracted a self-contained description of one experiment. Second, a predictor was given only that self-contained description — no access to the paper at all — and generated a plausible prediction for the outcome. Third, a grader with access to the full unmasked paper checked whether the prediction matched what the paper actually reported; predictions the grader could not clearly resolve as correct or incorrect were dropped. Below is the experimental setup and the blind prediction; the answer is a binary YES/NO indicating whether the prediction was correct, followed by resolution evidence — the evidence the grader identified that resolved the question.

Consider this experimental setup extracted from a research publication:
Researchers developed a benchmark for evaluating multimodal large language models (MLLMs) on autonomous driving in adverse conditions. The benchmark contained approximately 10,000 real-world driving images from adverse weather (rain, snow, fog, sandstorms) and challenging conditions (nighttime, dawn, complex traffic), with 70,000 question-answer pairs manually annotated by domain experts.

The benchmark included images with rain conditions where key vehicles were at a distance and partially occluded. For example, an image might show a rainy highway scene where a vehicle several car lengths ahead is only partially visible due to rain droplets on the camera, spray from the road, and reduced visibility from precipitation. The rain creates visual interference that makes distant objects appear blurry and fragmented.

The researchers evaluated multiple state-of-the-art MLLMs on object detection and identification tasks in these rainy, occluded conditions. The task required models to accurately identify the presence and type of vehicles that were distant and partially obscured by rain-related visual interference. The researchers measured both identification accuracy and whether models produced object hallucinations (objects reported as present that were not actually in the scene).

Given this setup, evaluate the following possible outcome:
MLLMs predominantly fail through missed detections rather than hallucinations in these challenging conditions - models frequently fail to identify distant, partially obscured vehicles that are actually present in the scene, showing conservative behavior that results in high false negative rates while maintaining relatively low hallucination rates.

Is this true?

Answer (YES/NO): YES